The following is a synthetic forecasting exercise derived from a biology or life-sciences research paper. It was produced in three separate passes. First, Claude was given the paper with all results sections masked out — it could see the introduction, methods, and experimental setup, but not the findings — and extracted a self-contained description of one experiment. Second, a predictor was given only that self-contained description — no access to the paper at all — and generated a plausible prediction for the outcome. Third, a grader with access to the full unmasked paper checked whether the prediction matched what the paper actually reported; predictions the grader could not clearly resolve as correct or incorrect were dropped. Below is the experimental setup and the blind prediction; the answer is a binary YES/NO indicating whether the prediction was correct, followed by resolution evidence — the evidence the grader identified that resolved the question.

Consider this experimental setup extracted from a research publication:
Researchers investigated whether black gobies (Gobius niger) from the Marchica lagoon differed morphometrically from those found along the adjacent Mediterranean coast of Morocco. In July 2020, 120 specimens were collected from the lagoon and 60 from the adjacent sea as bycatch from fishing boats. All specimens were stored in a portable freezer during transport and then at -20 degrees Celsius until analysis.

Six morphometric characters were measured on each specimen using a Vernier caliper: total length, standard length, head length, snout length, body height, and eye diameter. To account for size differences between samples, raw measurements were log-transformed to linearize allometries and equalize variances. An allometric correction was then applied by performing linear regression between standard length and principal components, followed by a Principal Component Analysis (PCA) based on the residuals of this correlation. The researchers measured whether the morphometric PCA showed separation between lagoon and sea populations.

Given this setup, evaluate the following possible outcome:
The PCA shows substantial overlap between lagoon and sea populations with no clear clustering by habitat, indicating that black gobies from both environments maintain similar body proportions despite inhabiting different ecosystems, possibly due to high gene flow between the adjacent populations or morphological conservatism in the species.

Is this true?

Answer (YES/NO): NO